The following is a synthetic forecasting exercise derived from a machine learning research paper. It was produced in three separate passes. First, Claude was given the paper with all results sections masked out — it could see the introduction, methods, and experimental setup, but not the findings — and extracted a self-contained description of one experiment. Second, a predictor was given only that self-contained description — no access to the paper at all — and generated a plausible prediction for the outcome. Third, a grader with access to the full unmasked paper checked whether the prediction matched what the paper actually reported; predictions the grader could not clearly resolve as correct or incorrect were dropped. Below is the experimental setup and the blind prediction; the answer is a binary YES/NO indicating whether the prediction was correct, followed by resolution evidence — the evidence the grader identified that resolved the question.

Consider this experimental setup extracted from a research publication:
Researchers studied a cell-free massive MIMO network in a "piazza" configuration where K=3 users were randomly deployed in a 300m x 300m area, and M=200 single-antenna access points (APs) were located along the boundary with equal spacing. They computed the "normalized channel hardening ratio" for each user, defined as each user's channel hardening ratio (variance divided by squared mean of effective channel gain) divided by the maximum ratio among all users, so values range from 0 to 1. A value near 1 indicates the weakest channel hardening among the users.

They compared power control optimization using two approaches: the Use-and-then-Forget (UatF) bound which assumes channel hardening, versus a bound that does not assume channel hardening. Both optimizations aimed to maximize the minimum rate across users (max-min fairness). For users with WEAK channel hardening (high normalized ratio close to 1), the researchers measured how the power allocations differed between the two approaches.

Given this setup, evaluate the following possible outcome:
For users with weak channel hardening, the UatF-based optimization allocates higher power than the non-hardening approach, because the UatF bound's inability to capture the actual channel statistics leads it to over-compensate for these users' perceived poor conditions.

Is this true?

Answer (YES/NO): YES